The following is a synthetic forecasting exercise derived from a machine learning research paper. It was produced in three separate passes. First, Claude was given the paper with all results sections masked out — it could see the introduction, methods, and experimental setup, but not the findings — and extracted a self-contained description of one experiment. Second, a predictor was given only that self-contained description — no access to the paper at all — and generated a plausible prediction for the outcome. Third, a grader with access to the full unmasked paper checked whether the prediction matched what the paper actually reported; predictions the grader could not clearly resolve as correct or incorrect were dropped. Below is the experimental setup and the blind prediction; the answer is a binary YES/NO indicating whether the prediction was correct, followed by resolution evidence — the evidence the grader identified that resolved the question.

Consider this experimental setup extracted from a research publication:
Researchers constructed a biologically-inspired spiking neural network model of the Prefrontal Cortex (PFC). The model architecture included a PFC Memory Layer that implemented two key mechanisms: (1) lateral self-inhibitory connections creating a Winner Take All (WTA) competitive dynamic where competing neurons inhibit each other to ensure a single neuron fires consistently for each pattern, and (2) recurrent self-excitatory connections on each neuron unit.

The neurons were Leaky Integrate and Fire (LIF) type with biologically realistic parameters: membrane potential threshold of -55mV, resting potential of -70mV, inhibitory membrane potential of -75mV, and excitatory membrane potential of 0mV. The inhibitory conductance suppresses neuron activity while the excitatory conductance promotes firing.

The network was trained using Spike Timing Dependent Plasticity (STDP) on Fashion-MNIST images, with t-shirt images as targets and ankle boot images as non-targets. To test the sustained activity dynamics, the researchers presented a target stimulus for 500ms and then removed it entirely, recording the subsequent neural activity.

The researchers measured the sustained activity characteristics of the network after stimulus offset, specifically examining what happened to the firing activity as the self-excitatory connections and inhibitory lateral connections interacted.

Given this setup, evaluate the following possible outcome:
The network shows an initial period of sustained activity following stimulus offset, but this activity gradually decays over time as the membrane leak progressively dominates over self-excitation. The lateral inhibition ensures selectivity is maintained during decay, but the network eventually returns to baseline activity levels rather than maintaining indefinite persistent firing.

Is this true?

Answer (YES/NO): NO